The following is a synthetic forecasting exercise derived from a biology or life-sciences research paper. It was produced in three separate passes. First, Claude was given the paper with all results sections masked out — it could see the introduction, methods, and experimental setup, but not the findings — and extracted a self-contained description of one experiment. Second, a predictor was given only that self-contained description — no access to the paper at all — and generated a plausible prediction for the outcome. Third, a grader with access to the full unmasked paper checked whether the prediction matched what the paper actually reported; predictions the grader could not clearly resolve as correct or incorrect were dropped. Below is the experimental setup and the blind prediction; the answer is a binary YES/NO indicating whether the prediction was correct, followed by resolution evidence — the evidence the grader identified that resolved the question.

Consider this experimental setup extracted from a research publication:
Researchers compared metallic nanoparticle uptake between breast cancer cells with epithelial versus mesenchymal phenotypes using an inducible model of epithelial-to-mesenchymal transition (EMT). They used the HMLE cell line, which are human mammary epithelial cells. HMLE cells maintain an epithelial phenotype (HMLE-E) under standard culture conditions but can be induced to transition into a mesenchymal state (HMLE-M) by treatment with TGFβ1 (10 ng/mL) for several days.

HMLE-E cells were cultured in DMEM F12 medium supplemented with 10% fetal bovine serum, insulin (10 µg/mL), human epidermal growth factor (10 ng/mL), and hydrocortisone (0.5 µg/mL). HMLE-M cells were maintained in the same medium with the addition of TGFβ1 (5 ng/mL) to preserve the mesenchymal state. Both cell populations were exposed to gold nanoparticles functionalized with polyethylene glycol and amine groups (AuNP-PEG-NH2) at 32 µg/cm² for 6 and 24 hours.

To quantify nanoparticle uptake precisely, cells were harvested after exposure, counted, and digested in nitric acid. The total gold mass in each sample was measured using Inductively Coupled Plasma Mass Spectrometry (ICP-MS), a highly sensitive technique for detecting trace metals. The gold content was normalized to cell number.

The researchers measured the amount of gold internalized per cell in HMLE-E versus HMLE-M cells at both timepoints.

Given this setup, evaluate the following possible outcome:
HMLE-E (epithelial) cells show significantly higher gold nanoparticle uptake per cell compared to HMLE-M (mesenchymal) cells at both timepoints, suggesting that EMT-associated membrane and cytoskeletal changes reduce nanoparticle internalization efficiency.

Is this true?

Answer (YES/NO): NO